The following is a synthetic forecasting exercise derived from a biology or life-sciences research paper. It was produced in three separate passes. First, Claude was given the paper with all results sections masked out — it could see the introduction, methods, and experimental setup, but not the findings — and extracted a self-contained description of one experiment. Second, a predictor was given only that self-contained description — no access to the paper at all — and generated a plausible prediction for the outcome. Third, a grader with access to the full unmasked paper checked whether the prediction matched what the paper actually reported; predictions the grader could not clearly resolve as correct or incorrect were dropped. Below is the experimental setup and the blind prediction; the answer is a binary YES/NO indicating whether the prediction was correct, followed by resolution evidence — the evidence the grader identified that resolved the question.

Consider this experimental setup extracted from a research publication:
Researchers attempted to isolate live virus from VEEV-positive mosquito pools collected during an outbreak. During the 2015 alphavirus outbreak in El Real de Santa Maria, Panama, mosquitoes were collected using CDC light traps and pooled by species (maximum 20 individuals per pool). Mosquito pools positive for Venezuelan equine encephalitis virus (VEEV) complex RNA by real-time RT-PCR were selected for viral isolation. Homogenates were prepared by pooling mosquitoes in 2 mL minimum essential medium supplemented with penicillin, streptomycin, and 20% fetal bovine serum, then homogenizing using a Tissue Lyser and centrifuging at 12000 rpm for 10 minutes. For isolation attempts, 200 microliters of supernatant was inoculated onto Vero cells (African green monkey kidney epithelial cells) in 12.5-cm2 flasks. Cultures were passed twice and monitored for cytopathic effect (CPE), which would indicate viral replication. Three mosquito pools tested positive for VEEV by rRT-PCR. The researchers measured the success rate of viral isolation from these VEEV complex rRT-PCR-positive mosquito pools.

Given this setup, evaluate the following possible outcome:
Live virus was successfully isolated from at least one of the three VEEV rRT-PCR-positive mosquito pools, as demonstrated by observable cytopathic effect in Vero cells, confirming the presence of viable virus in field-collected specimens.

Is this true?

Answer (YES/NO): YES